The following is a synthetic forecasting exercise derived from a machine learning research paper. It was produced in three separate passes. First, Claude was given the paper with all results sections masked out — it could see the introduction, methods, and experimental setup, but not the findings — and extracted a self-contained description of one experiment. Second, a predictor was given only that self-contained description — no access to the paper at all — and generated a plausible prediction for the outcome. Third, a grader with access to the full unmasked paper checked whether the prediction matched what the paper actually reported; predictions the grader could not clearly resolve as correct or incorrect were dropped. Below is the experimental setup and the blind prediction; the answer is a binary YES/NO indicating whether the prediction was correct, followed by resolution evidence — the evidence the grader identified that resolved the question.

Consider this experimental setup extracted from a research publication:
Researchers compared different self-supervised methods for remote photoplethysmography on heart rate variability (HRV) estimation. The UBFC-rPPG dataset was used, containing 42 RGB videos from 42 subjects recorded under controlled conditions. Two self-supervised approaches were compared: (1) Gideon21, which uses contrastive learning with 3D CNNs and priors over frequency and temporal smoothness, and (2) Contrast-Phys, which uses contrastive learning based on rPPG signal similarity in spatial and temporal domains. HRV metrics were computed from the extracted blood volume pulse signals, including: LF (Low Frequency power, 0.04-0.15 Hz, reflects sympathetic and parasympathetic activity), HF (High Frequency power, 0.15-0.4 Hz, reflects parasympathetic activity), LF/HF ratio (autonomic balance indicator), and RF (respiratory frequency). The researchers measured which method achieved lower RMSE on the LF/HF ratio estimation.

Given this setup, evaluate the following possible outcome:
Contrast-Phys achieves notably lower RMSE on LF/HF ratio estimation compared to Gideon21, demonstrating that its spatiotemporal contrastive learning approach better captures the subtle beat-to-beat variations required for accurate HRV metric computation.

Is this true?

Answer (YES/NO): YES